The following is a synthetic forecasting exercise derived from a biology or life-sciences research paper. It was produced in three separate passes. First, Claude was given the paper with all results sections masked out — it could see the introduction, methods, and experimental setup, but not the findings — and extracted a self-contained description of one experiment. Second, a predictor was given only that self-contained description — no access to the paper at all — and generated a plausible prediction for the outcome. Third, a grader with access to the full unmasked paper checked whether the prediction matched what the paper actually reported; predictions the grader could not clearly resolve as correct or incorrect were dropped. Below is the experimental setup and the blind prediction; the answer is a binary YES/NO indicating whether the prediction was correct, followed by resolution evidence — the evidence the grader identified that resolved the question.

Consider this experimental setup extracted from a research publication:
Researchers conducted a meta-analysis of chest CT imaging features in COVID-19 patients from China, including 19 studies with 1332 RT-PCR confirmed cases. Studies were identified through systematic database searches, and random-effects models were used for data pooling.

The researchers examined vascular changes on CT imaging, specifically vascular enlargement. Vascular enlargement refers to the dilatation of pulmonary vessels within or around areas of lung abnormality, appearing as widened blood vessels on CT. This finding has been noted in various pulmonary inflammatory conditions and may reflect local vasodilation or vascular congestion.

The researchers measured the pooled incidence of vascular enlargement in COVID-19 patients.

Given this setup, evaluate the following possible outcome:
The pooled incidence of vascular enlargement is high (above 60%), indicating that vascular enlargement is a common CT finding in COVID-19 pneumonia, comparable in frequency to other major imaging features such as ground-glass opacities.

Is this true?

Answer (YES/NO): YES